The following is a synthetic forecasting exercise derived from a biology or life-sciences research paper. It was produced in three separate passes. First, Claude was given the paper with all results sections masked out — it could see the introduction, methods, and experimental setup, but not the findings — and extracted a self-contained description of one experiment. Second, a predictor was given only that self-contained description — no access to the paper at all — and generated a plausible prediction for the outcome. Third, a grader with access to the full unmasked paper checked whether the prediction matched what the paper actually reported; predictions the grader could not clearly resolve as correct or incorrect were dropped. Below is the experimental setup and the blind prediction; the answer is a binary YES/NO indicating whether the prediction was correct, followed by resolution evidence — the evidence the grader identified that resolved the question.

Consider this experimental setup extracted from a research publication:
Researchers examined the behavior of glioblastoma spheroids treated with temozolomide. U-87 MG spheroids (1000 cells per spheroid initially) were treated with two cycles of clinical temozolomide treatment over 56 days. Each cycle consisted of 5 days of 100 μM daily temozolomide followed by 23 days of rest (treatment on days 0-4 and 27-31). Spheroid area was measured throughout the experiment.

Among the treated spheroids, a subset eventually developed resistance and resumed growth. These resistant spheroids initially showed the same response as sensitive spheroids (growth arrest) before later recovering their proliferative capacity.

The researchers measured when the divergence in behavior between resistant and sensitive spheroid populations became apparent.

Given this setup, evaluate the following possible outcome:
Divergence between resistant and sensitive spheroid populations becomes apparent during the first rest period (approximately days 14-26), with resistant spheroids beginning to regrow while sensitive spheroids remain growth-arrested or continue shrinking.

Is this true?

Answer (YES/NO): YES